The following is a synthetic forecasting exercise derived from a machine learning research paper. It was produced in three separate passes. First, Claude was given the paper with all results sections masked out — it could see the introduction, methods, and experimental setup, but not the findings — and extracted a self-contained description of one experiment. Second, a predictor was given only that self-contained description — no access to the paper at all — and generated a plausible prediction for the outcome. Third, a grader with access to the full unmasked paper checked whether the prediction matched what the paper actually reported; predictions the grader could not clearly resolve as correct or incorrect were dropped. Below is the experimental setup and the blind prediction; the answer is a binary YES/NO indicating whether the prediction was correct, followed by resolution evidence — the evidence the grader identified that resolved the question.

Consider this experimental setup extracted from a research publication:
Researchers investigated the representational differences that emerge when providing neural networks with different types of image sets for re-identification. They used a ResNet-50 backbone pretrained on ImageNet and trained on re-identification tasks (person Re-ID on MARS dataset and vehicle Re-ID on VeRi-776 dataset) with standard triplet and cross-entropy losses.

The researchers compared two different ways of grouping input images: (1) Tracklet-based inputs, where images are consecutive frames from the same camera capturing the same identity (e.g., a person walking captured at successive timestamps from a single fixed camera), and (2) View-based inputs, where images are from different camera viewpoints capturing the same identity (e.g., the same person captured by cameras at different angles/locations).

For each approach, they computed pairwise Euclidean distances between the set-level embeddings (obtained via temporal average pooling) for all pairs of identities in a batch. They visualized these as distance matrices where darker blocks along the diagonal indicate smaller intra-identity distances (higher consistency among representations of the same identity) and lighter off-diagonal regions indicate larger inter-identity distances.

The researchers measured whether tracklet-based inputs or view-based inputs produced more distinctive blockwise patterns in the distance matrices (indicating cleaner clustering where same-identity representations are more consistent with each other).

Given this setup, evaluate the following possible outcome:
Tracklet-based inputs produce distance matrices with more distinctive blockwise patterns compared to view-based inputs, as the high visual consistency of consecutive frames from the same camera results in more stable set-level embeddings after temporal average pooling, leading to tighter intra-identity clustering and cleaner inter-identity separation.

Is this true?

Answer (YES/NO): NO